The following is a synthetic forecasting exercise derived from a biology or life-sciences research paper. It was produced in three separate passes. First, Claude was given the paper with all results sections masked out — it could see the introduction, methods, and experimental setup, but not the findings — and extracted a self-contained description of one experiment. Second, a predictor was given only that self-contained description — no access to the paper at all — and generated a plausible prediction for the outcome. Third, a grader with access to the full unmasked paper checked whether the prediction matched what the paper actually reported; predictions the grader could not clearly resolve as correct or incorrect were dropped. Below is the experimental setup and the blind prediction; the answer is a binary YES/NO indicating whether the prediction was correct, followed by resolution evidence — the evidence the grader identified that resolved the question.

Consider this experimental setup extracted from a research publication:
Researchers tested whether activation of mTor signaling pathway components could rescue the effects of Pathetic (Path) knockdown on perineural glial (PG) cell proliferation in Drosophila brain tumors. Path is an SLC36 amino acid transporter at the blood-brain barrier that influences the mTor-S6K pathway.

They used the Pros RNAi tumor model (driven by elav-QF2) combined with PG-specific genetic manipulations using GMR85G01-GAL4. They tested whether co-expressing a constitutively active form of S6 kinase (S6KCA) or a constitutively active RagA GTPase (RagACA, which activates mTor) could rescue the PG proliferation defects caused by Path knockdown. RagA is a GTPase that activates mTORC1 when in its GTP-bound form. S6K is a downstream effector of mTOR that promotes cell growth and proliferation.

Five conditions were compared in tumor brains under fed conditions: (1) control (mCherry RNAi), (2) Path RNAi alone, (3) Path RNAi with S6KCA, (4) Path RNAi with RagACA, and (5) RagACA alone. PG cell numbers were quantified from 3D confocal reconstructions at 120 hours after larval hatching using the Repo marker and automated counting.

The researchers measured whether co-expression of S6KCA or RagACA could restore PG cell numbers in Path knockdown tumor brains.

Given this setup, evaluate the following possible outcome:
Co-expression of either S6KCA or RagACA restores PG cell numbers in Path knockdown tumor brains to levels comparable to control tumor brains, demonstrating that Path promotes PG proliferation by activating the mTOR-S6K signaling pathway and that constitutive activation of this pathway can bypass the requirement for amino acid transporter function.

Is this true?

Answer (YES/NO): YES